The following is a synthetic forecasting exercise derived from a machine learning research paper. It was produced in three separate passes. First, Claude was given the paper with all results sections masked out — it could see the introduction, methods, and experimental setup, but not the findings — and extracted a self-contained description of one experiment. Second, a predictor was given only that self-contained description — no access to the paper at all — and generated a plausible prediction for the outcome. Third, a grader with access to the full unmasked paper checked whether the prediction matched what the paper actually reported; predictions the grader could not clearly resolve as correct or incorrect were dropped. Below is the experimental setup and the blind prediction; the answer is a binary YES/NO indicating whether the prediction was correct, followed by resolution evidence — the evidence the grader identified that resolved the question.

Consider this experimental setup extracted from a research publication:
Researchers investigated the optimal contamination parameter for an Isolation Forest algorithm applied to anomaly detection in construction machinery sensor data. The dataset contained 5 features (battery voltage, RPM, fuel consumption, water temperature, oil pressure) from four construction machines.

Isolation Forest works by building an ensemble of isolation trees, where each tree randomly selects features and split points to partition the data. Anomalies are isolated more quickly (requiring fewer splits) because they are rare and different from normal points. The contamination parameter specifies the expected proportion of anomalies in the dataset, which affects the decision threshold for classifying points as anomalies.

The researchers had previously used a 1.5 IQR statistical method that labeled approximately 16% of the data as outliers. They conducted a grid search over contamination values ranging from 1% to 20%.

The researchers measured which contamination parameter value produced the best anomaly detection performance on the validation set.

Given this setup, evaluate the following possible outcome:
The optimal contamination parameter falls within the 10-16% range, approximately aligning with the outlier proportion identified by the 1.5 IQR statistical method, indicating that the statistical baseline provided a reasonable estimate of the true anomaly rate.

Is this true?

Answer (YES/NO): NO